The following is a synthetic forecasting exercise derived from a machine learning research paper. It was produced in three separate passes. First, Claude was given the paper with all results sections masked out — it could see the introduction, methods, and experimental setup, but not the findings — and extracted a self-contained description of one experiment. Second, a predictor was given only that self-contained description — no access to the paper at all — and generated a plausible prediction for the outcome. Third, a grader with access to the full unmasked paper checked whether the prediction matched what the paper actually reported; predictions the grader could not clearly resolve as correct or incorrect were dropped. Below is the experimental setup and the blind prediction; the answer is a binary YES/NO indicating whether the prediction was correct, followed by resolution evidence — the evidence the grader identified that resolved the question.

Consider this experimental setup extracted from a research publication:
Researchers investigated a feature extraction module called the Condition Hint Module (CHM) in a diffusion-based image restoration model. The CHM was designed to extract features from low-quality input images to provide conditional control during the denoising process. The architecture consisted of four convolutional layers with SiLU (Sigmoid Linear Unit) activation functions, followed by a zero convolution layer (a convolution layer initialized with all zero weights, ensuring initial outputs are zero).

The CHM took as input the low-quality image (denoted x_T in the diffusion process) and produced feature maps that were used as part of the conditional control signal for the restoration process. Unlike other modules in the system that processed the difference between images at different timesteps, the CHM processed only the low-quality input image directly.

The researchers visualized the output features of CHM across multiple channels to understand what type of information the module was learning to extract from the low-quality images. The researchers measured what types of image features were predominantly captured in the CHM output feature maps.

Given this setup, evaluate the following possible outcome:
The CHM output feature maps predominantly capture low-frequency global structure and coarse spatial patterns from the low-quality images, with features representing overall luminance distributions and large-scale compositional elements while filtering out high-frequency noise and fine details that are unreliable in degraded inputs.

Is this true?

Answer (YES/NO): NO